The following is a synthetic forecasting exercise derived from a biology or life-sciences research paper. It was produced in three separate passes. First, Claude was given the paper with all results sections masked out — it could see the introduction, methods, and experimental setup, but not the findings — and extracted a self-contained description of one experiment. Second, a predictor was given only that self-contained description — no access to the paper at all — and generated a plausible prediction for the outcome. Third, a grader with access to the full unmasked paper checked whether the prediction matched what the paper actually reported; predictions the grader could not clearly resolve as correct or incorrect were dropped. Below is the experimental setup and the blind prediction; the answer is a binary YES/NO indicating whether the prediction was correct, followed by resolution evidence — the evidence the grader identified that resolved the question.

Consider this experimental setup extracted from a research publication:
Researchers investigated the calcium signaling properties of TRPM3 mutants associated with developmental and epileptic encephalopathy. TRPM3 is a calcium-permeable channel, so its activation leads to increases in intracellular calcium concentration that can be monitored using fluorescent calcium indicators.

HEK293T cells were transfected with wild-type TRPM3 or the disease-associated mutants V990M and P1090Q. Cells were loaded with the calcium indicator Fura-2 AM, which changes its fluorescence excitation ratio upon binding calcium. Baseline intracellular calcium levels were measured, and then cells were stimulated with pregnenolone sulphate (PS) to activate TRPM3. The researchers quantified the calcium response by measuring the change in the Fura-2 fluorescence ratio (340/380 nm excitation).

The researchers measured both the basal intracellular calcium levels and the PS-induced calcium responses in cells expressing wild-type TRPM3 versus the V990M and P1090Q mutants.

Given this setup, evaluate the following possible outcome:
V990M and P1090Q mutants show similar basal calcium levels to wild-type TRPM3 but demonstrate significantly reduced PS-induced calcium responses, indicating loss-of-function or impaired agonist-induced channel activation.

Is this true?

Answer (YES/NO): NO